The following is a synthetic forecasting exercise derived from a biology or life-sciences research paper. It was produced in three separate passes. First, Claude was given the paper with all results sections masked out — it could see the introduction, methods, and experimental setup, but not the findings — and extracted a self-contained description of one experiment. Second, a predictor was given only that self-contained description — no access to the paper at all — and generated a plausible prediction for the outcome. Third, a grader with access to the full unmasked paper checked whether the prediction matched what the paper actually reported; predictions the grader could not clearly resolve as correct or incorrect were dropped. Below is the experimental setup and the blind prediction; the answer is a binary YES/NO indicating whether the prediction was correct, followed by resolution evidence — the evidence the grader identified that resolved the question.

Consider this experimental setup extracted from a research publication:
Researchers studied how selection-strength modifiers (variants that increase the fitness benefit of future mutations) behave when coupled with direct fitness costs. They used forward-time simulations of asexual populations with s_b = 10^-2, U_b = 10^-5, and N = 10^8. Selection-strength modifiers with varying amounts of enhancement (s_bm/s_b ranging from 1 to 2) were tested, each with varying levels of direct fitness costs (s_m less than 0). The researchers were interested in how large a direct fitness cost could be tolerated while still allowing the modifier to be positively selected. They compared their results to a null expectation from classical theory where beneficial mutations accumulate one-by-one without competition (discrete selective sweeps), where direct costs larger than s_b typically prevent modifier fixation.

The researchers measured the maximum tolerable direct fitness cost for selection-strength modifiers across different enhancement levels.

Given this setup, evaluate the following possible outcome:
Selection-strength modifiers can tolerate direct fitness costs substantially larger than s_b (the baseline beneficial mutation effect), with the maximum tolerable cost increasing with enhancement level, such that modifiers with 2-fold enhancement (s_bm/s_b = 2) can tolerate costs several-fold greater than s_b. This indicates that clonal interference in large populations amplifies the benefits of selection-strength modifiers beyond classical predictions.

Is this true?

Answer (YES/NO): YES